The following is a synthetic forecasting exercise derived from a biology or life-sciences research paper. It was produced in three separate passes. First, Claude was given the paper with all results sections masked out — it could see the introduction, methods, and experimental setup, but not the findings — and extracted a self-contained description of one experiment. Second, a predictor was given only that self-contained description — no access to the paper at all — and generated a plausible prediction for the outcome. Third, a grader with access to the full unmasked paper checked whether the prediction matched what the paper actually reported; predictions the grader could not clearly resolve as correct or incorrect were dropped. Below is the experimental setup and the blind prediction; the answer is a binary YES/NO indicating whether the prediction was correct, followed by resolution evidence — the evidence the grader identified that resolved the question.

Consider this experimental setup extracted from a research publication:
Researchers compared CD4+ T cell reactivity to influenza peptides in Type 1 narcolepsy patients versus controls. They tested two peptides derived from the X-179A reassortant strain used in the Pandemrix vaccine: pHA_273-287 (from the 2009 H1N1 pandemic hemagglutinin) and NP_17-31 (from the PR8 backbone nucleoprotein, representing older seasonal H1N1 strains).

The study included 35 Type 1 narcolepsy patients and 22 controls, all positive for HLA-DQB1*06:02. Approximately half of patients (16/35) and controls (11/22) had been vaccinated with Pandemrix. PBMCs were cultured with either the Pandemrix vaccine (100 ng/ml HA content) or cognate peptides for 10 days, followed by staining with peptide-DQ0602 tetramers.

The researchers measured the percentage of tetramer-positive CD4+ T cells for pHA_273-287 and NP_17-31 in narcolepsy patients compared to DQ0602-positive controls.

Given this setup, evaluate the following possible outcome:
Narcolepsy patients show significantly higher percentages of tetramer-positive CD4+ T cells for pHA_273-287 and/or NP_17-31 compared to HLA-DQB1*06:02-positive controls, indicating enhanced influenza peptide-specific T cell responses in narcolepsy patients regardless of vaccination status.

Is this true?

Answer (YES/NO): YES